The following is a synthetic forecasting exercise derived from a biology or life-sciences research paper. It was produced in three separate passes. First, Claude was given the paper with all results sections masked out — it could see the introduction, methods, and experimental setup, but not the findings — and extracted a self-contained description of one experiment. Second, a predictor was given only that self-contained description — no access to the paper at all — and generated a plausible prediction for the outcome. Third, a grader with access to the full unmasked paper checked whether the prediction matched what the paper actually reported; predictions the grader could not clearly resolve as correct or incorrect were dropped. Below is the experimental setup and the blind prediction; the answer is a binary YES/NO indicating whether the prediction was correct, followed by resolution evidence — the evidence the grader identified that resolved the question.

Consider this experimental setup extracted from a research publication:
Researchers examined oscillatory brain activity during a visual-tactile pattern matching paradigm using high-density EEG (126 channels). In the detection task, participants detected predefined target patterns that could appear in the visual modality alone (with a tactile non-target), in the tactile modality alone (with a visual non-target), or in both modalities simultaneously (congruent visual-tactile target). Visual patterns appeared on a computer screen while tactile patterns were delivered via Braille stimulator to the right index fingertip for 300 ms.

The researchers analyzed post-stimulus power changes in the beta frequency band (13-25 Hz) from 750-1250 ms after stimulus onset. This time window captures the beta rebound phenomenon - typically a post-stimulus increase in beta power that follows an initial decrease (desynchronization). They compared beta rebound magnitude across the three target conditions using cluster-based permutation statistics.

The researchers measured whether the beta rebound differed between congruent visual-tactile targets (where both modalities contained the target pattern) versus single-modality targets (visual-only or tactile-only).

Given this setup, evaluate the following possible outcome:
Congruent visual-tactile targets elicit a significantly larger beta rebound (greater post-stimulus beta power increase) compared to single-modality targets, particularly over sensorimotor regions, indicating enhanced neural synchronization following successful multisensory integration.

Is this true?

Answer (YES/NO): NO